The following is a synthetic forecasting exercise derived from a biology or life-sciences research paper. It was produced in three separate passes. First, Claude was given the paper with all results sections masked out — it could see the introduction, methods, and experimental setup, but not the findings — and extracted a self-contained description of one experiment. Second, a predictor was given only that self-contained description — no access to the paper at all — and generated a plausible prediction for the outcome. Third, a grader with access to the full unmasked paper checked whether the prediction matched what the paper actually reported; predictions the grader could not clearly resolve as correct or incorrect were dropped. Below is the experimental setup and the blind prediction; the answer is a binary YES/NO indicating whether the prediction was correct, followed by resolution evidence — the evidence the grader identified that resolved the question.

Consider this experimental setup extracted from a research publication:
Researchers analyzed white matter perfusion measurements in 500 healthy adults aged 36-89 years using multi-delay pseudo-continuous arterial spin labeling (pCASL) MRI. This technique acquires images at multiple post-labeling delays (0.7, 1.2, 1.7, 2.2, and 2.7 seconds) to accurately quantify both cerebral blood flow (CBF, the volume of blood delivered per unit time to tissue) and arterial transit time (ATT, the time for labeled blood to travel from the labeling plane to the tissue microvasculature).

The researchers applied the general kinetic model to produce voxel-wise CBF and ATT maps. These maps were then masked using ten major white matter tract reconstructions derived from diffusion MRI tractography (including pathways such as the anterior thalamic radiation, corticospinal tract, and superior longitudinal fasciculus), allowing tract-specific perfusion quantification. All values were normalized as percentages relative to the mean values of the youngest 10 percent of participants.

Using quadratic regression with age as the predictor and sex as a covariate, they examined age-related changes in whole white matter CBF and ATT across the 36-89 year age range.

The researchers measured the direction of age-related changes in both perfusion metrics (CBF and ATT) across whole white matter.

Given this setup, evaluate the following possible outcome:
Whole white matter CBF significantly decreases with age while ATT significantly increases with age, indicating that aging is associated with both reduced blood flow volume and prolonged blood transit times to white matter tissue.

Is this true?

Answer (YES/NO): YES